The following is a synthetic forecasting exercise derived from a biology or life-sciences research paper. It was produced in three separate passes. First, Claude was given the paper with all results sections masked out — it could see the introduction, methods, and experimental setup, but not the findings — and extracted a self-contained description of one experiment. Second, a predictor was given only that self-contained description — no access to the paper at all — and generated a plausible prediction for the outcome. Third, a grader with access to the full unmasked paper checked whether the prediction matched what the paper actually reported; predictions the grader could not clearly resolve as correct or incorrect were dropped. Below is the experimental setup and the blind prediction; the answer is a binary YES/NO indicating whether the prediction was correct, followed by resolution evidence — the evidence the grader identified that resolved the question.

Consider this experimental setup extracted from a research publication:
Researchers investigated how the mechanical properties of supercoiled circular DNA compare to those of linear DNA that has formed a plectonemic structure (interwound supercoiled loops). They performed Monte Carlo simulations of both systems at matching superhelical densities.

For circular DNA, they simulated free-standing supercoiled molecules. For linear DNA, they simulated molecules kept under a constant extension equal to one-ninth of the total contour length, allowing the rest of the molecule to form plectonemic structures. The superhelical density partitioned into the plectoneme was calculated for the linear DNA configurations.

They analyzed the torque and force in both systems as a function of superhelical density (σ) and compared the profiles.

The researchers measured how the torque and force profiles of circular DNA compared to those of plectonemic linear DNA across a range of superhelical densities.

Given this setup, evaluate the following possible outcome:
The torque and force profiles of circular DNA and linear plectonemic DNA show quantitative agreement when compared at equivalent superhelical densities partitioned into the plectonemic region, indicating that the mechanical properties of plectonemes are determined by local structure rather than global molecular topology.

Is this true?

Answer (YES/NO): YES